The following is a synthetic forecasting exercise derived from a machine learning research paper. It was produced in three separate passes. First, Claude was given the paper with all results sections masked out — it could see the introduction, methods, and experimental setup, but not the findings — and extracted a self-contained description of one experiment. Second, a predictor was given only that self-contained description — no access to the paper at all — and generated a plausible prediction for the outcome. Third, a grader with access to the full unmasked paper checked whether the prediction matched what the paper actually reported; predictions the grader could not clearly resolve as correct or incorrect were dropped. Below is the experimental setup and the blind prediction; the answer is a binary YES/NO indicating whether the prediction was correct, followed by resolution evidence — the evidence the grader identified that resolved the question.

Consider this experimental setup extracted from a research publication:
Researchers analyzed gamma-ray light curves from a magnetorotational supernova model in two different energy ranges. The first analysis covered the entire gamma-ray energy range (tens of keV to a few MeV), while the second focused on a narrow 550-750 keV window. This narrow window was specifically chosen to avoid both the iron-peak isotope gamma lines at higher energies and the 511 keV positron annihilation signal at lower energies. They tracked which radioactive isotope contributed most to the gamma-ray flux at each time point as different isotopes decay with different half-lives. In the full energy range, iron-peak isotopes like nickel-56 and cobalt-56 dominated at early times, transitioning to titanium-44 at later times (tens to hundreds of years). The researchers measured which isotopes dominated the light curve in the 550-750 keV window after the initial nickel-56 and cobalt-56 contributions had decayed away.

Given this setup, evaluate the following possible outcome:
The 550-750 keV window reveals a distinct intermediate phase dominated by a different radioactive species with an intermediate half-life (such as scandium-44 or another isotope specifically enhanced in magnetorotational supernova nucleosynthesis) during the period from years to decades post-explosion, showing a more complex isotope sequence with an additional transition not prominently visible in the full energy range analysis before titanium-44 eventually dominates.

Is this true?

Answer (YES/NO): NO